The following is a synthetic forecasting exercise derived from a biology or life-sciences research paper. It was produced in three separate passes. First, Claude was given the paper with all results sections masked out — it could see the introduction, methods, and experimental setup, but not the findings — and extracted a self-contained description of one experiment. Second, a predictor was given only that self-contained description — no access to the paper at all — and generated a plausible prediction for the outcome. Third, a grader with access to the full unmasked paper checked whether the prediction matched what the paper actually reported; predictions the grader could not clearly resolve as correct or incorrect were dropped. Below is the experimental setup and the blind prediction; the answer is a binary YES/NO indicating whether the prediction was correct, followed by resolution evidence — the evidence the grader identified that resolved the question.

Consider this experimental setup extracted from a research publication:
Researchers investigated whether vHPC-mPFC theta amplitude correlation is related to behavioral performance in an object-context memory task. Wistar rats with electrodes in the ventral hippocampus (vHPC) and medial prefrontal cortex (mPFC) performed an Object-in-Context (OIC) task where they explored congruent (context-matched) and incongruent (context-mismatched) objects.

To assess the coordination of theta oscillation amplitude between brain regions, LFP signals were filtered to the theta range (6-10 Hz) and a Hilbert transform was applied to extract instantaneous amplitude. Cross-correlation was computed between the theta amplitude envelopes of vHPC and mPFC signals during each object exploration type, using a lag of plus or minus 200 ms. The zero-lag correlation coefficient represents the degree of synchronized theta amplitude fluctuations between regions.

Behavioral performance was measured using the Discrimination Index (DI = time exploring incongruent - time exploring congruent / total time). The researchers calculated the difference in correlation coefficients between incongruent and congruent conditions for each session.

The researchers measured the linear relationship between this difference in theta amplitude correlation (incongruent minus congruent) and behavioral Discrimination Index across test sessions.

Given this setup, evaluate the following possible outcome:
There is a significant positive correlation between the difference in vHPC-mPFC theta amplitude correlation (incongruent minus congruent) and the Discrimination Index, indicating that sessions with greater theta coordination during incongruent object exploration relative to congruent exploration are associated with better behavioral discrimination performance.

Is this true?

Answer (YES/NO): YES